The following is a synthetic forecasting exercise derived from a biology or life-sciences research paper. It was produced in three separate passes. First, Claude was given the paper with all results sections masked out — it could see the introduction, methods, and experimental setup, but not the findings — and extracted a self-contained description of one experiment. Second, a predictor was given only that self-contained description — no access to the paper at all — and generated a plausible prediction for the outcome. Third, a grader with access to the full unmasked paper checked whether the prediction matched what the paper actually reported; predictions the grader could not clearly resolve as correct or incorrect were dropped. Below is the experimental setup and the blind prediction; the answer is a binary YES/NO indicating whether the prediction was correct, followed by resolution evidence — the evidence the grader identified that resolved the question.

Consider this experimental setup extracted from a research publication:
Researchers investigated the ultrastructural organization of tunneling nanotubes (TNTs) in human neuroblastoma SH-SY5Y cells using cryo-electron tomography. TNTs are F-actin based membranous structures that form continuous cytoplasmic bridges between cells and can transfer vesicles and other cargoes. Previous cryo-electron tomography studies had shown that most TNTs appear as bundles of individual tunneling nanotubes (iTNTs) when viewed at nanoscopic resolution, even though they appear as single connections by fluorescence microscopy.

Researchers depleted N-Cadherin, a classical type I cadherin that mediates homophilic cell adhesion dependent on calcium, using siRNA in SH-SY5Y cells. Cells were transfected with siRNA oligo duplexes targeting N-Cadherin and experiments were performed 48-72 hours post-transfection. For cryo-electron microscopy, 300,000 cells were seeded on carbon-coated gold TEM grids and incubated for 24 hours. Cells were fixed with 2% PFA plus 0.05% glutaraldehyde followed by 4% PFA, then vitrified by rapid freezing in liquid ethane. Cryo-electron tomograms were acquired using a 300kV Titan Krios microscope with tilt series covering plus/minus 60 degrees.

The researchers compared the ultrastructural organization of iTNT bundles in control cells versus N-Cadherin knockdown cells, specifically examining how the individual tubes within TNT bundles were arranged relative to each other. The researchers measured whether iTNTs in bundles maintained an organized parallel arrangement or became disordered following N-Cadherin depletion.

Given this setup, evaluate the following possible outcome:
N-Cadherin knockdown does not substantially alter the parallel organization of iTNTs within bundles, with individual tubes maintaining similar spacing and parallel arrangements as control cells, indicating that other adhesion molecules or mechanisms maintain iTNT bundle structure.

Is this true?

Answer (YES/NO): NO